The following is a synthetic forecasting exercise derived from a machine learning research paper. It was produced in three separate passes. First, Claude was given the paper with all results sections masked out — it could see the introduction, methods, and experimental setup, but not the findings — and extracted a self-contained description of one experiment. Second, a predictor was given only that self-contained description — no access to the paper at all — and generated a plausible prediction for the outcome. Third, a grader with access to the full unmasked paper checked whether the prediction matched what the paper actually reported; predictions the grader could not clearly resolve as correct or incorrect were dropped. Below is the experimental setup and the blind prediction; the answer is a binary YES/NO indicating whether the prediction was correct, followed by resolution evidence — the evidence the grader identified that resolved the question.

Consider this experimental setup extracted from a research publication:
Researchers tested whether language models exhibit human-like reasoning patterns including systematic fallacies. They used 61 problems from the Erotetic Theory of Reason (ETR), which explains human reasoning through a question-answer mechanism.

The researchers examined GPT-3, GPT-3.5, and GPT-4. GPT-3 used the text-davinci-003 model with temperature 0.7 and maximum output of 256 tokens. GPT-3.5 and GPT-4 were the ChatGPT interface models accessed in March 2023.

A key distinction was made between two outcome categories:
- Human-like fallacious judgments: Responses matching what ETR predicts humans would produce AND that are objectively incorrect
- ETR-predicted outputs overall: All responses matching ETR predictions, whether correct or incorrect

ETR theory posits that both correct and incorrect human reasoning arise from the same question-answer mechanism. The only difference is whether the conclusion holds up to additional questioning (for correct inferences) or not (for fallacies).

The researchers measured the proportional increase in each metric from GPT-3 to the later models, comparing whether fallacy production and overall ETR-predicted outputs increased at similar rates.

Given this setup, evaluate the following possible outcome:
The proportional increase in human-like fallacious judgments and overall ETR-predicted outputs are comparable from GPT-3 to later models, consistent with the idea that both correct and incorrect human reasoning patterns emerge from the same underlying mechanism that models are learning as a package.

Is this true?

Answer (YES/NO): NO